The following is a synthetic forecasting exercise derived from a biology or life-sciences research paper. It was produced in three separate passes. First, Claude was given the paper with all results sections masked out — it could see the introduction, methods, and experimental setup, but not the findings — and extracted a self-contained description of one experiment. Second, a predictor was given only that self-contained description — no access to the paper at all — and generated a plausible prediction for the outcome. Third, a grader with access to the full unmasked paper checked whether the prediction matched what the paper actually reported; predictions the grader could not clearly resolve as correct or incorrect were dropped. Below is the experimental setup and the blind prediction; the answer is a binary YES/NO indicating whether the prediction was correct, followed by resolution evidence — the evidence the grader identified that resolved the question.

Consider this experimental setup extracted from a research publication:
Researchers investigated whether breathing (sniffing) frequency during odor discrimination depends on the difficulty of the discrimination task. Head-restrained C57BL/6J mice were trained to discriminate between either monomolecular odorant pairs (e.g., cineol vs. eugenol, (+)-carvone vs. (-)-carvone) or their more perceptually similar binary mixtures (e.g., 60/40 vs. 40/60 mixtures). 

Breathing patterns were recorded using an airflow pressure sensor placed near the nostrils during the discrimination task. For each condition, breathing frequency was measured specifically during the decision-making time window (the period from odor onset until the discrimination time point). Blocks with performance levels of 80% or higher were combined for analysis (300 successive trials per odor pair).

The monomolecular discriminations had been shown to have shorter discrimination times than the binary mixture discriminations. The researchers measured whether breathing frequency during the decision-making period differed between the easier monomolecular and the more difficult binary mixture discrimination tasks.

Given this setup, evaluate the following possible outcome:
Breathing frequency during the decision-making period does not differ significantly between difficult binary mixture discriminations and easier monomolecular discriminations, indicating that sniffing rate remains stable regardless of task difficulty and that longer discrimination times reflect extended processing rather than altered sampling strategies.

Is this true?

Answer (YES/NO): YES